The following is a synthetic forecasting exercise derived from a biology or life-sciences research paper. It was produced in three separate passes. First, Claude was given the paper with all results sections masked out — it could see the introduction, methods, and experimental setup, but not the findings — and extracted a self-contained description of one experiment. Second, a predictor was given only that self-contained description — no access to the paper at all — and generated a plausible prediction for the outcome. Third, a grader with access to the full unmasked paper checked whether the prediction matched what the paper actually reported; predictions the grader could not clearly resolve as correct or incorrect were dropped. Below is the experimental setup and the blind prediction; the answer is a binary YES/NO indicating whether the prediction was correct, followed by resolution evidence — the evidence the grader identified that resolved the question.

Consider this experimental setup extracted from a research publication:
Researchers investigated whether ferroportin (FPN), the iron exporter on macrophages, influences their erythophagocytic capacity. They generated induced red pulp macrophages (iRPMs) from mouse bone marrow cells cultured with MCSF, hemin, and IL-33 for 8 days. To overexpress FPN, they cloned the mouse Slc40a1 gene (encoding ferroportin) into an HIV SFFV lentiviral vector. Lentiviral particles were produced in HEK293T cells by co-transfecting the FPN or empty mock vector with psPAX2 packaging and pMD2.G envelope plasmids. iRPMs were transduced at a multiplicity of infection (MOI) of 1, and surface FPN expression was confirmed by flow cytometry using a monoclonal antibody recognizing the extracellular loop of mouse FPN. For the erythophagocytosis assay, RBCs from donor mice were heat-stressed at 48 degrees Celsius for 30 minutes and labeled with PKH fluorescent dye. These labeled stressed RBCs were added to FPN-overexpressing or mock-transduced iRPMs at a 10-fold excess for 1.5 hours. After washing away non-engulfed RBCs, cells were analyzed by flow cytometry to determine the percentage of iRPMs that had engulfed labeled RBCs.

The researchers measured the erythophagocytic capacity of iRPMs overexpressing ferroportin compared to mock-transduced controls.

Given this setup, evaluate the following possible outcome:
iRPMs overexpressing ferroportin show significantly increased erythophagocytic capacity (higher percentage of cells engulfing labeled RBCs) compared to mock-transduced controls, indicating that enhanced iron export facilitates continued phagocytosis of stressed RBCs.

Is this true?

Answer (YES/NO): YES